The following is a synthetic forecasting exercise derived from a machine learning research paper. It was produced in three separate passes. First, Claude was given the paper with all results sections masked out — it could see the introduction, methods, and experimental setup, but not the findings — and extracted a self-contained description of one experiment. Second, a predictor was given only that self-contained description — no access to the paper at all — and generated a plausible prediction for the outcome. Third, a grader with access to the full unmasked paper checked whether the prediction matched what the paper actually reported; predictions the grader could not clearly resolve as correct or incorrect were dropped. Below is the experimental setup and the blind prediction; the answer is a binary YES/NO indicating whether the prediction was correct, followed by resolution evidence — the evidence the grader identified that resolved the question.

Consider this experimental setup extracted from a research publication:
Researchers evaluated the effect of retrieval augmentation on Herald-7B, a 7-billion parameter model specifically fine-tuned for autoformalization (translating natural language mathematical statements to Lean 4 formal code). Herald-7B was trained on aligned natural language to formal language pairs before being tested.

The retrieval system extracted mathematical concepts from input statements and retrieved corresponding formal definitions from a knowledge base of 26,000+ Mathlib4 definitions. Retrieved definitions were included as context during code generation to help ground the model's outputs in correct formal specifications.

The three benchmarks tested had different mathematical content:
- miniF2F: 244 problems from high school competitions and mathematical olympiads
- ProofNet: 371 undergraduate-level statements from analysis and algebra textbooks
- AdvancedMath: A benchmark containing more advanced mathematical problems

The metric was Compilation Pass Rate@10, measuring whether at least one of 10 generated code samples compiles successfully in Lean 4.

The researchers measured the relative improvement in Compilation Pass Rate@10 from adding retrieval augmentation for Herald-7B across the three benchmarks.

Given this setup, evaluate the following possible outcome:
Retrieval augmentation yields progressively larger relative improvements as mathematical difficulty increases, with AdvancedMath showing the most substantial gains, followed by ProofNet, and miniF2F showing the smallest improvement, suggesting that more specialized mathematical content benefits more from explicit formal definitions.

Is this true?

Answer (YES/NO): NO